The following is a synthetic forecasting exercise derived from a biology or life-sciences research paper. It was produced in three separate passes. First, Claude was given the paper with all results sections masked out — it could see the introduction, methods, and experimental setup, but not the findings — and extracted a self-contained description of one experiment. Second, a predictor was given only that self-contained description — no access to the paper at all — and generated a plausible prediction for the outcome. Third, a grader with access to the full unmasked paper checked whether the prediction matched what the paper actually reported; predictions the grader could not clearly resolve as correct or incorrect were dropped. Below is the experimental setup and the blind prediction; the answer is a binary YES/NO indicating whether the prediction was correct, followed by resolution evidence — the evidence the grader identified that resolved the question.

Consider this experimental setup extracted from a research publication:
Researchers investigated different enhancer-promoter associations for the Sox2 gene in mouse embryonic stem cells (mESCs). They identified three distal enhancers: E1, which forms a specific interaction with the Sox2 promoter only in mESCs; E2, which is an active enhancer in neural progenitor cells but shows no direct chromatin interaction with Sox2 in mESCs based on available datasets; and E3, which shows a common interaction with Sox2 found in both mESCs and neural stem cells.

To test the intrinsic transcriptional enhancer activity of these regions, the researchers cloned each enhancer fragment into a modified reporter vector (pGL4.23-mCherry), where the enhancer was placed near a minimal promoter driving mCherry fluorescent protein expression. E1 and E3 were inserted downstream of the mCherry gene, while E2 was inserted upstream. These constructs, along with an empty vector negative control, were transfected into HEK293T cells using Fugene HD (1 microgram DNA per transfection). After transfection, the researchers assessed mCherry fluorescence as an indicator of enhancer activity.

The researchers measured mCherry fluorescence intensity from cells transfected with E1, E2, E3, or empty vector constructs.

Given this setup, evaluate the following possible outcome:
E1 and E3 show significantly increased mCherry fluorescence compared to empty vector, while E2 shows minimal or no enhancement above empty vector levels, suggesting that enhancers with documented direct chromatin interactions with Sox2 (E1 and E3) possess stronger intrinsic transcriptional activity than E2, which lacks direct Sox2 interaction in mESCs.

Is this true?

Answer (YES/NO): YES